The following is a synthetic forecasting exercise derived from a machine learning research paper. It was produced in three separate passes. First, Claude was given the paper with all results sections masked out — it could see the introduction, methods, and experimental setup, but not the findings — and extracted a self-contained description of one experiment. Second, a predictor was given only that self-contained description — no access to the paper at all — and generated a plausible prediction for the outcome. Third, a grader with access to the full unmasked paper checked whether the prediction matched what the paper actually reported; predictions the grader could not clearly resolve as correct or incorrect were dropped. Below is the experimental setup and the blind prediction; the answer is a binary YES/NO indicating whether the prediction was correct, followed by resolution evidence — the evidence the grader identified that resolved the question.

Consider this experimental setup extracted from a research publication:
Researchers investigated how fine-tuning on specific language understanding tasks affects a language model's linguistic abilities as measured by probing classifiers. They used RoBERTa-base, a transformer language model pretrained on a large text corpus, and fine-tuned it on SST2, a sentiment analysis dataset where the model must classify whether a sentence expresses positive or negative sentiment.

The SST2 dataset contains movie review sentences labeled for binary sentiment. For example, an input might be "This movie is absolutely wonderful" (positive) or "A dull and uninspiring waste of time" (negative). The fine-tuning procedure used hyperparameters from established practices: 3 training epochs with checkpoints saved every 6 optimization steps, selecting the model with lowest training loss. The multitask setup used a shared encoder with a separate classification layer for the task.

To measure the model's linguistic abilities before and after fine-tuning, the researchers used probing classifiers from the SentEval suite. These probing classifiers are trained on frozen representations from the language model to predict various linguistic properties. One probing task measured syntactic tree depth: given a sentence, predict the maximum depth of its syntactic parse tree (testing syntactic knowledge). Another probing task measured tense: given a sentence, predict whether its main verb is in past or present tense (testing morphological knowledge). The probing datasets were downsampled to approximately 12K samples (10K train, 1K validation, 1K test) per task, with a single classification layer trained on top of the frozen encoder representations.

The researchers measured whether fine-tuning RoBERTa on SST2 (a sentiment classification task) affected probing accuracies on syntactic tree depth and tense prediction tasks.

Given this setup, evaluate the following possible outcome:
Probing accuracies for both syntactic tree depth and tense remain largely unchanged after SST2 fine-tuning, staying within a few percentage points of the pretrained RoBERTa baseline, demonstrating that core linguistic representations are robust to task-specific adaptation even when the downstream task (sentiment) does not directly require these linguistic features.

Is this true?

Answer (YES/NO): NO